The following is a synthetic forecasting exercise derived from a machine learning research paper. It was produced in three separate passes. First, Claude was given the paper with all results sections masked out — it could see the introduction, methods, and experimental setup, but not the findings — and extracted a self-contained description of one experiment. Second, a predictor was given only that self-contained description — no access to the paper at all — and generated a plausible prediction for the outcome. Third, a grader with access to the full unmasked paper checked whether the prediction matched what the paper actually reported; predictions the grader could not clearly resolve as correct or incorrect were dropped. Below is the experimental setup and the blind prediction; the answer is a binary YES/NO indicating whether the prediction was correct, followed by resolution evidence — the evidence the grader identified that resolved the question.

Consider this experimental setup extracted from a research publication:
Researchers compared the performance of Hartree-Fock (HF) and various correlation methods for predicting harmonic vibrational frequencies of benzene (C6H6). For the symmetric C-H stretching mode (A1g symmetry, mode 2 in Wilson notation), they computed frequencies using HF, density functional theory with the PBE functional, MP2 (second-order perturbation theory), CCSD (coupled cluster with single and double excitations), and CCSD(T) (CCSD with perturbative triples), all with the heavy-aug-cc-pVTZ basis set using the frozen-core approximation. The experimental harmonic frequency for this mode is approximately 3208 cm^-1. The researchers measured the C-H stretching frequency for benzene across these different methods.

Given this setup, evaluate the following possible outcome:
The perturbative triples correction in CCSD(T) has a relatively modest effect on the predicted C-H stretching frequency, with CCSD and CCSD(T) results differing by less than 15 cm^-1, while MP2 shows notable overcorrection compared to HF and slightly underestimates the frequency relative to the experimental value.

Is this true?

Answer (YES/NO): NO